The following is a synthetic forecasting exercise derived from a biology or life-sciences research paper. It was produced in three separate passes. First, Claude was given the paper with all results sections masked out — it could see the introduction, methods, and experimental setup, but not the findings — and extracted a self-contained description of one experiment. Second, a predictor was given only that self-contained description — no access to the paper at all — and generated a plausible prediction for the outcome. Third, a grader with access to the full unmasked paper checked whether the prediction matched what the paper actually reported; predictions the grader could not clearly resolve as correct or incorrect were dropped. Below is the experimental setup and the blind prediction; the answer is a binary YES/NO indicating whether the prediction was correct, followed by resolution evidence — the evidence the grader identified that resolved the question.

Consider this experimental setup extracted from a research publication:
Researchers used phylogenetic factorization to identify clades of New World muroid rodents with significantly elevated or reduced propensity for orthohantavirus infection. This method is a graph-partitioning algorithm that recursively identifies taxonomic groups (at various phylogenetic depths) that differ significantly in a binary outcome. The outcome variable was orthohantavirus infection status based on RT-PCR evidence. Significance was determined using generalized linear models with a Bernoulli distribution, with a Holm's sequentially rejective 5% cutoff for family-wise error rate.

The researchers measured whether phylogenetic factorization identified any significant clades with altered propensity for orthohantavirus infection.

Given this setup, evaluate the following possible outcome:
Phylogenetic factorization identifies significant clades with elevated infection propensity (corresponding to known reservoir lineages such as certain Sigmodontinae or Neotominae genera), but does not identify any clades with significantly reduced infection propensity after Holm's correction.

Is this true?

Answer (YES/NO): YES